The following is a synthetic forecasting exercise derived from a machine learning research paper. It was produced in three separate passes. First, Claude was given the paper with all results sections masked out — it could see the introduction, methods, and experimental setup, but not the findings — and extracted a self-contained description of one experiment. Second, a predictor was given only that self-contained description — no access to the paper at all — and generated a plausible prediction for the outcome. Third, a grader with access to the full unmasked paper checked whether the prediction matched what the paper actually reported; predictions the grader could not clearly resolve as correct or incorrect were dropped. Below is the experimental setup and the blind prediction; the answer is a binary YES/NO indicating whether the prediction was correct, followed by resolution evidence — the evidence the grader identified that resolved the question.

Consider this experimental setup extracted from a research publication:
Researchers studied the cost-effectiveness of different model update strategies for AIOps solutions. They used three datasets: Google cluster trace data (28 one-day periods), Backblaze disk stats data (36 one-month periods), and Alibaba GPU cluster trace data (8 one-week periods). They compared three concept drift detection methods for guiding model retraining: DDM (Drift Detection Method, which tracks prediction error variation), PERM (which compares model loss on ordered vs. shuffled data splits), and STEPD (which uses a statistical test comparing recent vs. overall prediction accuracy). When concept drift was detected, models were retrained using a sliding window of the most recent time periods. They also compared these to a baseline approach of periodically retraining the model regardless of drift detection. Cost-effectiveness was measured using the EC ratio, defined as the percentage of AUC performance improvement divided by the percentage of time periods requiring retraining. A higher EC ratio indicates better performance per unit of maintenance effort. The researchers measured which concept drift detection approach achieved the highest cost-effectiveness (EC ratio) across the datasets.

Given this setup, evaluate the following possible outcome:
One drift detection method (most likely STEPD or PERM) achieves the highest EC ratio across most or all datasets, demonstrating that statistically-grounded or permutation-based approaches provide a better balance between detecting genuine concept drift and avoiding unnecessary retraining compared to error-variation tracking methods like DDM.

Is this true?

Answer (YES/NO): NO